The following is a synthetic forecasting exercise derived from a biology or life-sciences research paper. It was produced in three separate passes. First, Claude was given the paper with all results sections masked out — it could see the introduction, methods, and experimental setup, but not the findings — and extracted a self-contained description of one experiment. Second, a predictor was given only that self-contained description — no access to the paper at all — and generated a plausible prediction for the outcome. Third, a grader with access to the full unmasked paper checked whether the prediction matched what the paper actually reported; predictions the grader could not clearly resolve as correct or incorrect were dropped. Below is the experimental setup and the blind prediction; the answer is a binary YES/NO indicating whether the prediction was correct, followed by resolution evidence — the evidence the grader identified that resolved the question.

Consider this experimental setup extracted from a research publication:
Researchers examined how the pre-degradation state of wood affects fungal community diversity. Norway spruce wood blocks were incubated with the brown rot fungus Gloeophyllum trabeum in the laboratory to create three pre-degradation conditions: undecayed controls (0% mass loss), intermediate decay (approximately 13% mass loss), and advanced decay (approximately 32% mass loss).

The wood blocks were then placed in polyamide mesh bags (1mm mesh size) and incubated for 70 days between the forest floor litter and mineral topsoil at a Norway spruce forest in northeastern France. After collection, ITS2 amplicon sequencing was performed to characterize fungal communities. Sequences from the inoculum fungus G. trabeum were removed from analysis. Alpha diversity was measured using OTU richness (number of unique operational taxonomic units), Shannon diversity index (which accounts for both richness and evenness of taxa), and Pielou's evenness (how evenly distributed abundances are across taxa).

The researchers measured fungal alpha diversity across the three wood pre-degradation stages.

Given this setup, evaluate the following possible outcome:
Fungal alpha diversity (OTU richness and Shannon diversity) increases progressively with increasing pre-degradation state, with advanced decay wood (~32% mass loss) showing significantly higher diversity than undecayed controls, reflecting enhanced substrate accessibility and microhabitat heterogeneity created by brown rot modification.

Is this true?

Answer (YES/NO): NO